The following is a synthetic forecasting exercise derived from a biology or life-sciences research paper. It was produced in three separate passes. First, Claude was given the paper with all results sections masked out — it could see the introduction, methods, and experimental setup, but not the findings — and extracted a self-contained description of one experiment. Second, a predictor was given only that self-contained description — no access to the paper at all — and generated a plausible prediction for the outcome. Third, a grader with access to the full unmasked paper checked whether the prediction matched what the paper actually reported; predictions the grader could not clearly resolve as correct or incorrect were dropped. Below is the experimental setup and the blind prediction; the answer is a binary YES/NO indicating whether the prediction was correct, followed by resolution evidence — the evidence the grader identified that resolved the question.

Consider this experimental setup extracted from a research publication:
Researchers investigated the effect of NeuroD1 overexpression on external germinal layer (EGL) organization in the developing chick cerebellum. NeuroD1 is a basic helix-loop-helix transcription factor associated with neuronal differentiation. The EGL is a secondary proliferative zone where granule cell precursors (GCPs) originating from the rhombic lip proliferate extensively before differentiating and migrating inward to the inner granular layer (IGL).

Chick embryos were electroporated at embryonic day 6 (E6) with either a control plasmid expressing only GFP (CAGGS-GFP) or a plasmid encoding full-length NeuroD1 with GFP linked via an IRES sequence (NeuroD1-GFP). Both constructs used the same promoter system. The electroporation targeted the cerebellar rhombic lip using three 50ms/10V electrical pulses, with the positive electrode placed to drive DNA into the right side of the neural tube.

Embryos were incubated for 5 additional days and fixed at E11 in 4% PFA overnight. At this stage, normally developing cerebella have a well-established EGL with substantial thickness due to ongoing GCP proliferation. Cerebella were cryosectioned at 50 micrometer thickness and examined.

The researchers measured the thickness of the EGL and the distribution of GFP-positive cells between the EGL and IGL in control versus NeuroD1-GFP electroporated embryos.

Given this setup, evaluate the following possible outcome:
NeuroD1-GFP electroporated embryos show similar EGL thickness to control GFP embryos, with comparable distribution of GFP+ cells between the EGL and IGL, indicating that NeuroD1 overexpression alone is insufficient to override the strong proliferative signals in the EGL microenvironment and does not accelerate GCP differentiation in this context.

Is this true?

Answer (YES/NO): NO